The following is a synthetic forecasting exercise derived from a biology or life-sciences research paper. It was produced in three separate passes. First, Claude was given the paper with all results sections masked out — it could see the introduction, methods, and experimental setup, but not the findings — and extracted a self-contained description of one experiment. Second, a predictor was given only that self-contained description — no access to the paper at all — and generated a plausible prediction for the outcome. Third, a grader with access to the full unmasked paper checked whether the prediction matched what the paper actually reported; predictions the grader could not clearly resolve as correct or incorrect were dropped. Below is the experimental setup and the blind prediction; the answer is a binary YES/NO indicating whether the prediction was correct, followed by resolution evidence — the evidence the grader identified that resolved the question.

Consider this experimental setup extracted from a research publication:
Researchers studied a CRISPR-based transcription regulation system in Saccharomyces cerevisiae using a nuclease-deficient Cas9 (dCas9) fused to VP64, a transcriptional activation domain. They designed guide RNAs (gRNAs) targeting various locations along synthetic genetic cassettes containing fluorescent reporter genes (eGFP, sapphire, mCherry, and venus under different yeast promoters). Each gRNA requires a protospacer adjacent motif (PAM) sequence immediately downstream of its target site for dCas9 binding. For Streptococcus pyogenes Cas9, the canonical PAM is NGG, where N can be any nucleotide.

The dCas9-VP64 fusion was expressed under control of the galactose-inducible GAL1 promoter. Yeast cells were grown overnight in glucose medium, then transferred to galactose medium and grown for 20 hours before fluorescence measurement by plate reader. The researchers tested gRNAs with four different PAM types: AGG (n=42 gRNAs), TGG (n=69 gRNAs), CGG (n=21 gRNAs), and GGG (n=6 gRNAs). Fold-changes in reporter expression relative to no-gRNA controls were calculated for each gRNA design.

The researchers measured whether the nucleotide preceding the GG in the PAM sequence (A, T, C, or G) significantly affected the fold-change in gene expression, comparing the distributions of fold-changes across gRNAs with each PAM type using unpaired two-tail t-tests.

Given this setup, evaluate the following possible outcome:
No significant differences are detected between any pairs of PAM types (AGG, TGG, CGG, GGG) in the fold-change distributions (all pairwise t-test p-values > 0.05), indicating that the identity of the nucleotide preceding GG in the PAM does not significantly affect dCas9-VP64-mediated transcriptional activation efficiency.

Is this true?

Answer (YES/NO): NO